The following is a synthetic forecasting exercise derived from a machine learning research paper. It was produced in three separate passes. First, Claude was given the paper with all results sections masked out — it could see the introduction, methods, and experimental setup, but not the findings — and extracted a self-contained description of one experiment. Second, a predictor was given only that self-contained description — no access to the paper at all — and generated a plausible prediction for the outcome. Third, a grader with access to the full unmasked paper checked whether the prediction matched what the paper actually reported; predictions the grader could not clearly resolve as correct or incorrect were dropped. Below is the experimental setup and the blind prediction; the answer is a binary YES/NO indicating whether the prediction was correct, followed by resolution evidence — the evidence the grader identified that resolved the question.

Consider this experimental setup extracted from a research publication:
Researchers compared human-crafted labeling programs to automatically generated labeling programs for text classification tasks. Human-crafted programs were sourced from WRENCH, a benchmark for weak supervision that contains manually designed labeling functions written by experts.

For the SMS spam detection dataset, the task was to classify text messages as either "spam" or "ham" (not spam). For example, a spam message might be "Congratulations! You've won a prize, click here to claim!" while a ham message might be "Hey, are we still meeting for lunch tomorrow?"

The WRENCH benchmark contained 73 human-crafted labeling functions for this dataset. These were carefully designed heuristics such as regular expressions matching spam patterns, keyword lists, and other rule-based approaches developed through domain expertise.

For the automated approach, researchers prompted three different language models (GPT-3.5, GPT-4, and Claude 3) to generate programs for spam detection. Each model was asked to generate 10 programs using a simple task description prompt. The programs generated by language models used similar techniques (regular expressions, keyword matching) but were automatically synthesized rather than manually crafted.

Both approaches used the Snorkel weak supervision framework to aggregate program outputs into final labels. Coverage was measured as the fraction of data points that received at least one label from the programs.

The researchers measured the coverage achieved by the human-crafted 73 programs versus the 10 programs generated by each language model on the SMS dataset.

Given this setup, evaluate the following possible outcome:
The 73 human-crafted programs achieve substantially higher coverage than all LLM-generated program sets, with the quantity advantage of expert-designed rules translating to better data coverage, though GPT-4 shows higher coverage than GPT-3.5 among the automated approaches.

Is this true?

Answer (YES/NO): NO